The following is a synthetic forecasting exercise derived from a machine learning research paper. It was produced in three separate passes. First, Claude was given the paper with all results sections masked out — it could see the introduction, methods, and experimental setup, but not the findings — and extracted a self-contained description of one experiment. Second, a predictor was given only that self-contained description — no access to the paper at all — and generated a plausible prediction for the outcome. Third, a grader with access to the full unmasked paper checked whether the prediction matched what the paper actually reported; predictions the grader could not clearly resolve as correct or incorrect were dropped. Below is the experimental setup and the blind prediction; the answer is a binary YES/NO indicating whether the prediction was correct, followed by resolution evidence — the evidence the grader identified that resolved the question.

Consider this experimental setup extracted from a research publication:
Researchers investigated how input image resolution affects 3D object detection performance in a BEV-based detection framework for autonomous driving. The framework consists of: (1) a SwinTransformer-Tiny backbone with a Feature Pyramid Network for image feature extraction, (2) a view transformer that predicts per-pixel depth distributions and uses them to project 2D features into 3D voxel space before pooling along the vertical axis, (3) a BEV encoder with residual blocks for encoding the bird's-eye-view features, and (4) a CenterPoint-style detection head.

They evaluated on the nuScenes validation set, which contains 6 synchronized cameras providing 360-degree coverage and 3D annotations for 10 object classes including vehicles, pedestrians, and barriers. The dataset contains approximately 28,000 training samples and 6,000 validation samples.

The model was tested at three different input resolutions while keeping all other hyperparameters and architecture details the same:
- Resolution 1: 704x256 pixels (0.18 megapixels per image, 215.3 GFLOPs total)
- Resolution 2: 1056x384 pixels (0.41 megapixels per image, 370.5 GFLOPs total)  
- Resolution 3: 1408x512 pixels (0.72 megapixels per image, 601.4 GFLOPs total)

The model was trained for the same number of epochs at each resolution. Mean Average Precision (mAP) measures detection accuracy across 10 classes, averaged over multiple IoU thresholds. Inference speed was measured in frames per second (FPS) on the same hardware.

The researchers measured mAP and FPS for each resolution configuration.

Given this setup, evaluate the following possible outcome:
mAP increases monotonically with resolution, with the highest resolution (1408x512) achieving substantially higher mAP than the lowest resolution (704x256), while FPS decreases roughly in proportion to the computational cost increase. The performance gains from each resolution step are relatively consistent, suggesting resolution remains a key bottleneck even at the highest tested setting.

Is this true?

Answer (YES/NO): YES